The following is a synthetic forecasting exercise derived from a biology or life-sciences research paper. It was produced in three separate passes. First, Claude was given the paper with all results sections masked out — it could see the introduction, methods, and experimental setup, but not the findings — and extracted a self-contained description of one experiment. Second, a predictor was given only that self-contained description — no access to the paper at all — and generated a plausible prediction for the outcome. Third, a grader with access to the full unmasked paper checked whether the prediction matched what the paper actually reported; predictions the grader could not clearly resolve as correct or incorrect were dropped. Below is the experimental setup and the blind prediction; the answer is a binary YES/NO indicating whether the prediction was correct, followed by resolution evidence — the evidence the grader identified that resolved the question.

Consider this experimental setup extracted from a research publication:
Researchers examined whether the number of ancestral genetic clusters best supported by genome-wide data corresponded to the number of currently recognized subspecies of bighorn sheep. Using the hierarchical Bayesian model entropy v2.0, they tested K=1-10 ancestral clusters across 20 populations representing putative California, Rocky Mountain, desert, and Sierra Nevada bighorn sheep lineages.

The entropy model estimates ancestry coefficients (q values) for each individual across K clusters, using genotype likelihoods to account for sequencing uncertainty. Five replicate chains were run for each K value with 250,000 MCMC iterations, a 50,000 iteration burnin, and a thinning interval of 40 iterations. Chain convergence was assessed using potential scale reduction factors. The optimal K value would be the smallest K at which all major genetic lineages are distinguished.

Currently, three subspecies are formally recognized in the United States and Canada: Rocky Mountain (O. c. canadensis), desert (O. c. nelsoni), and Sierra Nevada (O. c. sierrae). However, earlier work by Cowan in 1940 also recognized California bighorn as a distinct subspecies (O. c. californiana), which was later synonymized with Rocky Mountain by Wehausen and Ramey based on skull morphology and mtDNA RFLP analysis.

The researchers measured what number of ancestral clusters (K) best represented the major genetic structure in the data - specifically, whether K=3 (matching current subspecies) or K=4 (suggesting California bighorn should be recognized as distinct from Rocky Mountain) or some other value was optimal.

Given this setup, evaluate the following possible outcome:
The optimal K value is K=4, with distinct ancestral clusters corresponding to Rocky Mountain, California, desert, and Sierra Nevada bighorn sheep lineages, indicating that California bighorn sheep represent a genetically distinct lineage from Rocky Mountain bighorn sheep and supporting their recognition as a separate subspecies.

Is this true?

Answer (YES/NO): NO